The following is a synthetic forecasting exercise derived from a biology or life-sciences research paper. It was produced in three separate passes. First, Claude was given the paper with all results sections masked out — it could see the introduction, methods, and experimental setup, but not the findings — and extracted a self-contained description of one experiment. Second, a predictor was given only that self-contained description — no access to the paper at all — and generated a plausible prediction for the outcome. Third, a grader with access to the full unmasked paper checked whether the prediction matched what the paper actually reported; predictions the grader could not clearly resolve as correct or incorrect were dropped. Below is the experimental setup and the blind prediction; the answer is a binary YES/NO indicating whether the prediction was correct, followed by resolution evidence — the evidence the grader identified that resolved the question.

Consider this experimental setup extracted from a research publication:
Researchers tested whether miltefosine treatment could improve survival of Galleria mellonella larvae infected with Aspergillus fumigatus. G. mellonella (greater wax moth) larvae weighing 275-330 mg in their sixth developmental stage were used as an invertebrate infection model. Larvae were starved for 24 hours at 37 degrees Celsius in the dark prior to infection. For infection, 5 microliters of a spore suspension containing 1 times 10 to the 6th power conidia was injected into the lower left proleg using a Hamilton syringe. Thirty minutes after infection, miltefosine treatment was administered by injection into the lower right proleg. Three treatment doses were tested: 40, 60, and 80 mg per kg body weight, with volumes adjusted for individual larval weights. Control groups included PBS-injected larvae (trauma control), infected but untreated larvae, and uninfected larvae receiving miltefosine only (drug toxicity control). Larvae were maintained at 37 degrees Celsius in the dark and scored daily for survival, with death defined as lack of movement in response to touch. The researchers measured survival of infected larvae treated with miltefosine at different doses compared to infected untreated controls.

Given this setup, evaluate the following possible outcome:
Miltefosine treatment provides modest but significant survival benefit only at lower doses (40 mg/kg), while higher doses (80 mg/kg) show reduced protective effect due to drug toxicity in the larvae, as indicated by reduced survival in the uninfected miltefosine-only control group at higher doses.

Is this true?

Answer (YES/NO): NO